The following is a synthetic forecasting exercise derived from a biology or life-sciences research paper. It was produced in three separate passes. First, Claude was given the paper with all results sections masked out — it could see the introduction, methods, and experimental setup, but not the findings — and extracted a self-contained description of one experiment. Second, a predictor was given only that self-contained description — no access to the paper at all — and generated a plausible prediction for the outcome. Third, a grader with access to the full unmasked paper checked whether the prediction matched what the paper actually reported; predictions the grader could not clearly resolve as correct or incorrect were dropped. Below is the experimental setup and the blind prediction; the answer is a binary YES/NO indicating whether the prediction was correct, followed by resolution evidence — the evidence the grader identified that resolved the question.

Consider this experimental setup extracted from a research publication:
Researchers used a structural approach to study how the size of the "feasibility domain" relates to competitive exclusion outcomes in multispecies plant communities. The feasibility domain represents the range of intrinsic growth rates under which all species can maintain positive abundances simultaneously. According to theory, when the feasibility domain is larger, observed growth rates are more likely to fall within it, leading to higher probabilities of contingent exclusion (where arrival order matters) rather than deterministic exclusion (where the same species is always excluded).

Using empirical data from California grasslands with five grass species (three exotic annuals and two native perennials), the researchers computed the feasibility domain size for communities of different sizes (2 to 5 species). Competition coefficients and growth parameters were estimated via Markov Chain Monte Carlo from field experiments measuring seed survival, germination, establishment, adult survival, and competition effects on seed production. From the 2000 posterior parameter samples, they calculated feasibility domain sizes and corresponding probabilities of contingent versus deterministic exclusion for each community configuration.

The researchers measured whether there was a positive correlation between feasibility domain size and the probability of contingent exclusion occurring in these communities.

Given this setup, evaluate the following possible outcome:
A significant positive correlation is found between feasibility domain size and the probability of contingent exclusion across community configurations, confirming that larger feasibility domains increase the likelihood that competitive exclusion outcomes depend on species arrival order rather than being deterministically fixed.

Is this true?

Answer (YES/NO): YES